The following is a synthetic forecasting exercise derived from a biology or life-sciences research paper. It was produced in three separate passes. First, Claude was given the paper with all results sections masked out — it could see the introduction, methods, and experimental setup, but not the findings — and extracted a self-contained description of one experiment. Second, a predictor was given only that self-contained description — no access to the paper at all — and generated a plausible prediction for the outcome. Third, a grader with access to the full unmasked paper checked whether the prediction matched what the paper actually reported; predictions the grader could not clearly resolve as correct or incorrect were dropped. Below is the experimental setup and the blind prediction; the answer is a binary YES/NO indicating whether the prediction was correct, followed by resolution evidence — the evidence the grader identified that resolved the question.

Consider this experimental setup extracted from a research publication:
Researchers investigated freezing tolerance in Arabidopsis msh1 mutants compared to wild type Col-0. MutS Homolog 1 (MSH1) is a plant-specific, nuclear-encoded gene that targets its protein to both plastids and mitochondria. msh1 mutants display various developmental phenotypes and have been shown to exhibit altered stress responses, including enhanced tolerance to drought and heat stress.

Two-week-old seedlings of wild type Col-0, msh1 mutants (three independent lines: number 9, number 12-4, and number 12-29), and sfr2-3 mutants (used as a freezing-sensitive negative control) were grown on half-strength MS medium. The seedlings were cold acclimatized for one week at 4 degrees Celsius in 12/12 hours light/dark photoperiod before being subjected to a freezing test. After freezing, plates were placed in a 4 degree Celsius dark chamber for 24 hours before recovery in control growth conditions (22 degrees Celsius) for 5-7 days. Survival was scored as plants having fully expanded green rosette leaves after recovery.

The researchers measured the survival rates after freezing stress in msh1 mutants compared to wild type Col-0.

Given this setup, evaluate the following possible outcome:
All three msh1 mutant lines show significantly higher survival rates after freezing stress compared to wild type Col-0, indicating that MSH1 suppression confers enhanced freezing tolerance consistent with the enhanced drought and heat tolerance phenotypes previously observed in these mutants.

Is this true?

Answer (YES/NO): NO